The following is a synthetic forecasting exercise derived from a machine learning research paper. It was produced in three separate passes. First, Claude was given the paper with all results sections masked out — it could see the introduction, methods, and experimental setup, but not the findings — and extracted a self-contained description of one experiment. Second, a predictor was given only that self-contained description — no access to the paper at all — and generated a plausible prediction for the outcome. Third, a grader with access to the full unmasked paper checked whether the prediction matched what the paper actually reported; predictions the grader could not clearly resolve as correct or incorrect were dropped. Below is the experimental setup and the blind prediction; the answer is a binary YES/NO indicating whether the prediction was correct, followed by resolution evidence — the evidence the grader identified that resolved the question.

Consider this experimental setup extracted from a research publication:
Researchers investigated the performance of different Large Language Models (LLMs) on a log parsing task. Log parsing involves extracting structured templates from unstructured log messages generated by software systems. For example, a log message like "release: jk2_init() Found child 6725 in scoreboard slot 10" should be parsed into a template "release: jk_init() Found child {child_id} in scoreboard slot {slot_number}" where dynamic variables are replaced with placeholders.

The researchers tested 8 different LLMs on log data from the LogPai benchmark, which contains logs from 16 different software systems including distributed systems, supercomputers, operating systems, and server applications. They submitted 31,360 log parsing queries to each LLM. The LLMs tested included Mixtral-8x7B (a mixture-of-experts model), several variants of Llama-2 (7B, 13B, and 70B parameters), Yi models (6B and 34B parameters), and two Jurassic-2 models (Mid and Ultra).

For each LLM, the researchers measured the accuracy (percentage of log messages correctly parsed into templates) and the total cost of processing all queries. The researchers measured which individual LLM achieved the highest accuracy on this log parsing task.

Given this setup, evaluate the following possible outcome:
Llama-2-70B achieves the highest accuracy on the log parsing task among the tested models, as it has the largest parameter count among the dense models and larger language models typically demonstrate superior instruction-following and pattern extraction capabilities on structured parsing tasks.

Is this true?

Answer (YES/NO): NO